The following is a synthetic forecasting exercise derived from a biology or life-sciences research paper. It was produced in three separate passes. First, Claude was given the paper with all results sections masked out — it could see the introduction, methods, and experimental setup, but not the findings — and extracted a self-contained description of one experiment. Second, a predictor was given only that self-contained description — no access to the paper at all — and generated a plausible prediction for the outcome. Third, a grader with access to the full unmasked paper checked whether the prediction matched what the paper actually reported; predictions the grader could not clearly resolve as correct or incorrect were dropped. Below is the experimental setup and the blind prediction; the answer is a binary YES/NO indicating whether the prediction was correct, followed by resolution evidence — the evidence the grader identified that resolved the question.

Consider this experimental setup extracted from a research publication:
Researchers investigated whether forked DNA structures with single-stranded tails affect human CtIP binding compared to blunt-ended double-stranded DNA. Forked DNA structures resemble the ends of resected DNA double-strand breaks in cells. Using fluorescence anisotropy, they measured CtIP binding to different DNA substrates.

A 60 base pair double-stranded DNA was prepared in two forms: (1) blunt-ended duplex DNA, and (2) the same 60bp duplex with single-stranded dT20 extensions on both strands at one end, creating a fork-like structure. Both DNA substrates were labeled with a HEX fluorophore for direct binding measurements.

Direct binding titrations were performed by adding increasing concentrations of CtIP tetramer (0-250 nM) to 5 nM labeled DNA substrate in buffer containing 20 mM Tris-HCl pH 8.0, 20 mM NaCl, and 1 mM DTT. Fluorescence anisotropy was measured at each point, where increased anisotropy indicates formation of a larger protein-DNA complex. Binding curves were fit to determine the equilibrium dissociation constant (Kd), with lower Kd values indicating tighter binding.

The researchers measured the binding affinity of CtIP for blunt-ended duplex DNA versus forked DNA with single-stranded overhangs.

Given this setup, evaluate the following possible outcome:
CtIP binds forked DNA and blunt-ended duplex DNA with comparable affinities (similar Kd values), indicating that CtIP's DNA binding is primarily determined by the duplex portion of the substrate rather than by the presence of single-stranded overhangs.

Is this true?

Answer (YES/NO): NO